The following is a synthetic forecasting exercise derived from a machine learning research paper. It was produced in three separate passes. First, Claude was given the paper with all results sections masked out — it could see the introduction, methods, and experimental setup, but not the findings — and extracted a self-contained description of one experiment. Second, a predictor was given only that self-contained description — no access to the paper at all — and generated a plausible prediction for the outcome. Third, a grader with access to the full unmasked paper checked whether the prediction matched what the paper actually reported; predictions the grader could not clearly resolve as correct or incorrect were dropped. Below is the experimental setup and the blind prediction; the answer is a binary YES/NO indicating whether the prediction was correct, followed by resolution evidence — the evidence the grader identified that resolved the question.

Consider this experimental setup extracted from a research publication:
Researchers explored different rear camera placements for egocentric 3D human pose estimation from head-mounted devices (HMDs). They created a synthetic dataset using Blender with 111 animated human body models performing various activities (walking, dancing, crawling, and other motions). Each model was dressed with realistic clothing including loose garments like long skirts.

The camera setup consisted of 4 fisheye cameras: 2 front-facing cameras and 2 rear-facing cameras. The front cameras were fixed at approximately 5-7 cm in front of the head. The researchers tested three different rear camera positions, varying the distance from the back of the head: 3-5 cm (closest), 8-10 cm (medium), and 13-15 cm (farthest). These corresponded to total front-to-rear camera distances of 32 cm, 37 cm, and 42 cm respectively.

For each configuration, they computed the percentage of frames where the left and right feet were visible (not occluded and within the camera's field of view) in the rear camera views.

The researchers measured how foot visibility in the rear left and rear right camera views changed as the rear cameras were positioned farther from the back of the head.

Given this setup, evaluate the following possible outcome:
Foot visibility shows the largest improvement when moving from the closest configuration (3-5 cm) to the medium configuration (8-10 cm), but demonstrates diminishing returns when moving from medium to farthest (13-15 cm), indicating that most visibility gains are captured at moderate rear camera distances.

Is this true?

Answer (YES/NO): NO